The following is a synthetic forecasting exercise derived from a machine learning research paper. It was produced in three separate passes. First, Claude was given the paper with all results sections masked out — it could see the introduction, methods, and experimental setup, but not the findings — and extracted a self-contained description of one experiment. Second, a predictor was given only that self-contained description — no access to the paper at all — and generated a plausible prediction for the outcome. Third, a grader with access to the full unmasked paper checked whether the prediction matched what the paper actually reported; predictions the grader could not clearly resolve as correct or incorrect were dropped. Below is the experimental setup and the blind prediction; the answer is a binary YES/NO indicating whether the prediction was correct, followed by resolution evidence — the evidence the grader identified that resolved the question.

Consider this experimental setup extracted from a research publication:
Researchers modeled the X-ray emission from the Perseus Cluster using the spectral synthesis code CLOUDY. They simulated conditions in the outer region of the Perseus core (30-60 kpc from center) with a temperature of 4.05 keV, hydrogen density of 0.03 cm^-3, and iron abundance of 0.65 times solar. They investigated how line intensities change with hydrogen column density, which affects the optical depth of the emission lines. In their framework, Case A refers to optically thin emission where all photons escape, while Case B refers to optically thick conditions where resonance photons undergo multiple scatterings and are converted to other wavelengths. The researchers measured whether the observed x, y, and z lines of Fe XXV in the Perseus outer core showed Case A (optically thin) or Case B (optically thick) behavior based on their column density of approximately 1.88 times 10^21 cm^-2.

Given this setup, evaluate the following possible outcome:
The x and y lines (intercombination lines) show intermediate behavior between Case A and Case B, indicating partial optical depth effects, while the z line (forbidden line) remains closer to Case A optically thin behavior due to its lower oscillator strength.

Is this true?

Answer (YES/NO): NO